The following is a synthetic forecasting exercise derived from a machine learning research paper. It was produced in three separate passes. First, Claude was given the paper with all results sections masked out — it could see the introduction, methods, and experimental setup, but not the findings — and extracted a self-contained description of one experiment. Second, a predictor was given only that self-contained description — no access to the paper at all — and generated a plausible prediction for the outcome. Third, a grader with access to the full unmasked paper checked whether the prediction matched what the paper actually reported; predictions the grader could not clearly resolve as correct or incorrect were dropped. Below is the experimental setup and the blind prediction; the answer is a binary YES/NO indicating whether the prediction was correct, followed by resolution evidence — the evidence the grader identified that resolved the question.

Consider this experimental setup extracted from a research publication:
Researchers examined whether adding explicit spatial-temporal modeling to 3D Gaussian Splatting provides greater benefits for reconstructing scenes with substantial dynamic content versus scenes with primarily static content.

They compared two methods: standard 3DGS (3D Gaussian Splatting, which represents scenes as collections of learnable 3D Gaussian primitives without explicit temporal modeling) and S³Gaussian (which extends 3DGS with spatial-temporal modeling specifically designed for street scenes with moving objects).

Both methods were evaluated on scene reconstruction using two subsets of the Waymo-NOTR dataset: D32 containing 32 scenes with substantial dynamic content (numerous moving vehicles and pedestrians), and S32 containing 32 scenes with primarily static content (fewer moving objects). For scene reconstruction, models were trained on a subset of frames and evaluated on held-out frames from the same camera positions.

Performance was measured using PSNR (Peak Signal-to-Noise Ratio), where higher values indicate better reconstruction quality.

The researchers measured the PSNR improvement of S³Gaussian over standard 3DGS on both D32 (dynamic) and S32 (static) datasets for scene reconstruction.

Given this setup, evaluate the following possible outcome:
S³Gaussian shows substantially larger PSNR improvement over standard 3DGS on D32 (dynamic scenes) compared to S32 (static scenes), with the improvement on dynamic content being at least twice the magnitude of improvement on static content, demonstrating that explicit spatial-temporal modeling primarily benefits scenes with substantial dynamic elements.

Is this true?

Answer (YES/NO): YES